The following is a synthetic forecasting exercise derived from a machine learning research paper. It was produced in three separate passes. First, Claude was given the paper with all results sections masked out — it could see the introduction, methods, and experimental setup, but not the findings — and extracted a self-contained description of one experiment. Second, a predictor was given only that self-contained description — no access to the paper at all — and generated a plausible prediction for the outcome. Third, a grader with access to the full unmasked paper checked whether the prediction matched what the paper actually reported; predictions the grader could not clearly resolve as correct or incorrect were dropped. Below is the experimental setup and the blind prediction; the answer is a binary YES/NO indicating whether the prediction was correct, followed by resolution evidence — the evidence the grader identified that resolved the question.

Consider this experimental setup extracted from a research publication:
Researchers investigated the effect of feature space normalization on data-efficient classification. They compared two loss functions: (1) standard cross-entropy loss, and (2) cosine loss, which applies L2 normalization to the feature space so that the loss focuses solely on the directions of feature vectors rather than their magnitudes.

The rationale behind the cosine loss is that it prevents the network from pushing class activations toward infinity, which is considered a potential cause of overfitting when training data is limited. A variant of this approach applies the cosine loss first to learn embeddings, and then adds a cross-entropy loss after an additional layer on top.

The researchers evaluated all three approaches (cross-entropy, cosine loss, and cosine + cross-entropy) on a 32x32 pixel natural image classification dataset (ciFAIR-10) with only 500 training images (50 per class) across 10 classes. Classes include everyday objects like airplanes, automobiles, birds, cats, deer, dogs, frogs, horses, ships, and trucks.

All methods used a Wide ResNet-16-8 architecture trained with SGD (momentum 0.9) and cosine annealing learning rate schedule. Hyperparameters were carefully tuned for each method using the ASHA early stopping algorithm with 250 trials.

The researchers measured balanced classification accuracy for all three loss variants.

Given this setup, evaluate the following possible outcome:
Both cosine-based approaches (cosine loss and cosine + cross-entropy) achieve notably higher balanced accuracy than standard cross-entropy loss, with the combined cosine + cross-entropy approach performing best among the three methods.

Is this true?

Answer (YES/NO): NO